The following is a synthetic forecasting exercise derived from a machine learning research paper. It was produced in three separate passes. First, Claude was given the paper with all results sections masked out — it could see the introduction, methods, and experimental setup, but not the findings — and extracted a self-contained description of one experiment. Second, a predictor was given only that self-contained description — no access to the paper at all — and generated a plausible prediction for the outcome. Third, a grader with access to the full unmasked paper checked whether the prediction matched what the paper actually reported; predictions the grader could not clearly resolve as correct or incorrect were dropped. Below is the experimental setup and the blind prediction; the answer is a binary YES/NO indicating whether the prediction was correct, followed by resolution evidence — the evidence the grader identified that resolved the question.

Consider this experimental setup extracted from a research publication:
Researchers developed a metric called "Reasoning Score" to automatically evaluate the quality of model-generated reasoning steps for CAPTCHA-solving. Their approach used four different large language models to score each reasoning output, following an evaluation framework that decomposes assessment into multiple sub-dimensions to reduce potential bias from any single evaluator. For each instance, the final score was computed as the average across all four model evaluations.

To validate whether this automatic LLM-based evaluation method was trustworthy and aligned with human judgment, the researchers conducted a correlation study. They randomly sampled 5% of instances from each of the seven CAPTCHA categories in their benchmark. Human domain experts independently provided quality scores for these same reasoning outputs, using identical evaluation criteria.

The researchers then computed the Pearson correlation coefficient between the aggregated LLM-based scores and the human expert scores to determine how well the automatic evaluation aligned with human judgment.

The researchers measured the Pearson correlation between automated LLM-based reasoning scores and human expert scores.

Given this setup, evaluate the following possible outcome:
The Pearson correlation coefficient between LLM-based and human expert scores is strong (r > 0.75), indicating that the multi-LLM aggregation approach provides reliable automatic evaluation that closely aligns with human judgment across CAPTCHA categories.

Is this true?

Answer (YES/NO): YES